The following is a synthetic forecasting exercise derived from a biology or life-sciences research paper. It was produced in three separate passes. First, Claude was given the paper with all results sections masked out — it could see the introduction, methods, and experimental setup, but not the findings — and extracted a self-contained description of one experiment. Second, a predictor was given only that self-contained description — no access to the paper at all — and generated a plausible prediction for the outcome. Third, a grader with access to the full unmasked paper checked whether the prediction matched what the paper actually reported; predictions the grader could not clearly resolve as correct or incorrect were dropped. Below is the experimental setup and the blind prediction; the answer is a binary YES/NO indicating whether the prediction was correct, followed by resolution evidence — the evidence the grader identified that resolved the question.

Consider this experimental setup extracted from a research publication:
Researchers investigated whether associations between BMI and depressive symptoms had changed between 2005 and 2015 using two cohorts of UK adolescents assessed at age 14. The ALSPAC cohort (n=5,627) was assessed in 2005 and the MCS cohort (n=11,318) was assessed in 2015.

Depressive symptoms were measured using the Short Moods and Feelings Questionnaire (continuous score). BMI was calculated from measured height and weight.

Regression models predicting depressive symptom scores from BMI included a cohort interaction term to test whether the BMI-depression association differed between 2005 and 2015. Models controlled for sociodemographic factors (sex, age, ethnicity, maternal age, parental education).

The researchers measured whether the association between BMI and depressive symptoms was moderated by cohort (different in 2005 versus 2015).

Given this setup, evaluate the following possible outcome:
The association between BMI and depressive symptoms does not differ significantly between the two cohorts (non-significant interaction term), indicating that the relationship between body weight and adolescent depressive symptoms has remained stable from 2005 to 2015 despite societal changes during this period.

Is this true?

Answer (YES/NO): NO